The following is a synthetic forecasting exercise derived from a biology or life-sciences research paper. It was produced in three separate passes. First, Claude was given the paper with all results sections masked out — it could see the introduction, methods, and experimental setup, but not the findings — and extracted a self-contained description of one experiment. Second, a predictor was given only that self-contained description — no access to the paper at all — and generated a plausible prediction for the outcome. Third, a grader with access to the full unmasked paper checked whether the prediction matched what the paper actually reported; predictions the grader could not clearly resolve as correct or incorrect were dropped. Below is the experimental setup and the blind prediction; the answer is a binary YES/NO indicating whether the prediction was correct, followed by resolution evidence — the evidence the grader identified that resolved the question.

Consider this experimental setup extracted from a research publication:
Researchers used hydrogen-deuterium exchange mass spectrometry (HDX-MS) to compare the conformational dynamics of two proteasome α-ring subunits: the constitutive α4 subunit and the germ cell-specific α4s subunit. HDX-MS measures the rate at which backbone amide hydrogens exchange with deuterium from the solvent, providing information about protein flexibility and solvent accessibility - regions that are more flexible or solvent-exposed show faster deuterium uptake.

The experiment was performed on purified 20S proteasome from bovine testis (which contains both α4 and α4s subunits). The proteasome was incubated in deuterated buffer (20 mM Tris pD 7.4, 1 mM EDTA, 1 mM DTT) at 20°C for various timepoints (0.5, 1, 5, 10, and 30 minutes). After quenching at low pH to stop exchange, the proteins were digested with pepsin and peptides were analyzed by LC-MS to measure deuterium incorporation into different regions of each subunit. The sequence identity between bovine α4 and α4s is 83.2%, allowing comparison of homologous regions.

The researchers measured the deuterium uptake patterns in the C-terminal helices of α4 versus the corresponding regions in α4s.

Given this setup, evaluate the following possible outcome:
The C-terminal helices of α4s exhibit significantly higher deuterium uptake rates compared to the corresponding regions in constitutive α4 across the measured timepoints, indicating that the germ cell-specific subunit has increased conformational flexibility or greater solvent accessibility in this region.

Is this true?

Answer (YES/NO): YES